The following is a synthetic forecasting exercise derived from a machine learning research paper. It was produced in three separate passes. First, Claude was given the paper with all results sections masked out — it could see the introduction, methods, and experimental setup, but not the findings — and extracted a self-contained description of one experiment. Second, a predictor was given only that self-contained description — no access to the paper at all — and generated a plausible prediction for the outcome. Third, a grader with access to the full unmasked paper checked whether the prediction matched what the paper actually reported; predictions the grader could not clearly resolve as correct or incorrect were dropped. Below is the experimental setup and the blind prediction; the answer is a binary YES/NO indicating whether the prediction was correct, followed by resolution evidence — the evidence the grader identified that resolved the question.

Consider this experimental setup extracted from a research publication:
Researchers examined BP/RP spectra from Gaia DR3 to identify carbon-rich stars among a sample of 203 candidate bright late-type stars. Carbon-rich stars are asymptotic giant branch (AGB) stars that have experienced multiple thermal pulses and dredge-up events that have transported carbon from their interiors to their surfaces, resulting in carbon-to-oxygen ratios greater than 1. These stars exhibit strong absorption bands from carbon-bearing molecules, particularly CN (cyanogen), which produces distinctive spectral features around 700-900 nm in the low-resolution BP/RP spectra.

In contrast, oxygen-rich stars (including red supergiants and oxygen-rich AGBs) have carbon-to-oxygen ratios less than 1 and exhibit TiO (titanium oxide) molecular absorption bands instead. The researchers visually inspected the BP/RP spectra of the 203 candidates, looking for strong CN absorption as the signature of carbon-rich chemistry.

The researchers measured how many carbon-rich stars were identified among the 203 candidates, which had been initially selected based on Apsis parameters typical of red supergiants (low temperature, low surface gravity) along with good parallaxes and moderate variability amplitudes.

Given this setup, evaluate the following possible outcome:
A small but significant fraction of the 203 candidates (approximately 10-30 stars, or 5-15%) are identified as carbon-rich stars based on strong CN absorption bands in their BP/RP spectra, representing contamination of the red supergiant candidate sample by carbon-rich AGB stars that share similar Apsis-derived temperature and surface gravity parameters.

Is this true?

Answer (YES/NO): NO